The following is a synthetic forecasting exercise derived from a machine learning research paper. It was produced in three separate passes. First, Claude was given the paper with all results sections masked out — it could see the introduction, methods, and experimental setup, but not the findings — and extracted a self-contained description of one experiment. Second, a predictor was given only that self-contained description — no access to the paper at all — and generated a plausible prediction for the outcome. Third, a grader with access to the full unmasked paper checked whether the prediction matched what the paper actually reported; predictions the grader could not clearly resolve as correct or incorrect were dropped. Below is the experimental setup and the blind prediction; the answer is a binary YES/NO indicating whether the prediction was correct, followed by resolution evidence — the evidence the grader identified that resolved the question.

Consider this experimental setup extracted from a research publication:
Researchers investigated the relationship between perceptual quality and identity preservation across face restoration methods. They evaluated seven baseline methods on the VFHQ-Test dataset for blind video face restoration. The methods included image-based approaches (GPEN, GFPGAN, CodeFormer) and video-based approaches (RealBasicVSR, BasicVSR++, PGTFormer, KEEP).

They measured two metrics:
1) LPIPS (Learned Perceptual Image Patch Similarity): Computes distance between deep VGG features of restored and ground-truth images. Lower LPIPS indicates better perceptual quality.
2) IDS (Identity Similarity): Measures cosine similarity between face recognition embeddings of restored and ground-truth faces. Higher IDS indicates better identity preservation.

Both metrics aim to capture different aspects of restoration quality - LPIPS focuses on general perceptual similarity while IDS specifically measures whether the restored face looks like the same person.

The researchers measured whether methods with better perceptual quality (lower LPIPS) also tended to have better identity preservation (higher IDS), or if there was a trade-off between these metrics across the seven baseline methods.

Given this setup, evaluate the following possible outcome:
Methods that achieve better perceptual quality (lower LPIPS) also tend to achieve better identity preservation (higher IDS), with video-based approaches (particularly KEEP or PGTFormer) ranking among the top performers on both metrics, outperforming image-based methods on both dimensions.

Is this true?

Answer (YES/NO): YES